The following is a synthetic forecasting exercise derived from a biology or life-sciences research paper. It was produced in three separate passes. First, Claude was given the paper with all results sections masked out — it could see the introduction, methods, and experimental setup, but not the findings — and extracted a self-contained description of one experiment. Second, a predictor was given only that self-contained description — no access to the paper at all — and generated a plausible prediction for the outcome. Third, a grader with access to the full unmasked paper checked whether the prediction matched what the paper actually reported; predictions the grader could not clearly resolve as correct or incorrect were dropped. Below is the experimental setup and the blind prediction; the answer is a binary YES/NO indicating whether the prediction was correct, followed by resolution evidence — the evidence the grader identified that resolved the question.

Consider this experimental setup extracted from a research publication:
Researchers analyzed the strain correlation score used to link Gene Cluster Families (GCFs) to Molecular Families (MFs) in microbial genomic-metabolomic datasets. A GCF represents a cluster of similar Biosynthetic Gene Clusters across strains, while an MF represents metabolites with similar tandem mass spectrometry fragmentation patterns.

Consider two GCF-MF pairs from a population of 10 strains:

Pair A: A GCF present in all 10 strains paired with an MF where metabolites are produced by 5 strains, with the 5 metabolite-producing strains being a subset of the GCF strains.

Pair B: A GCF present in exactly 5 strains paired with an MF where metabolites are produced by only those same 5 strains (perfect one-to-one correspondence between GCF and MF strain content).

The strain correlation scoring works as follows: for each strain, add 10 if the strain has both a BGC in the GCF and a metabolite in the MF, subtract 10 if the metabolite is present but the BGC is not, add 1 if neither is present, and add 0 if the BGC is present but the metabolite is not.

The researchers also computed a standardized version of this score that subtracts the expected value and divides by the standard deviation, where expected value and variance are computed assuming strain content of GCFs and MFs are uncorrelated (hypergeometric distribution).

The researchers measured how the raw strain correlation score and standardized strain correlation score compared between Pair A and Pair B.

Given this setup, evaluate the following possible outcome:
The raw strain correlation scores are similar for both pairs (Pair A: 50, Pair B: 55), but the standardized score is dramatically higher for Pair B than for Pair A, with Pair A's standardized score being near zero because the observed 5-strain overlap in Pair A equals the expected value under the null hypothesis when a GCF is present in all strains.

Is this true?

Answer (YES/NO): YES